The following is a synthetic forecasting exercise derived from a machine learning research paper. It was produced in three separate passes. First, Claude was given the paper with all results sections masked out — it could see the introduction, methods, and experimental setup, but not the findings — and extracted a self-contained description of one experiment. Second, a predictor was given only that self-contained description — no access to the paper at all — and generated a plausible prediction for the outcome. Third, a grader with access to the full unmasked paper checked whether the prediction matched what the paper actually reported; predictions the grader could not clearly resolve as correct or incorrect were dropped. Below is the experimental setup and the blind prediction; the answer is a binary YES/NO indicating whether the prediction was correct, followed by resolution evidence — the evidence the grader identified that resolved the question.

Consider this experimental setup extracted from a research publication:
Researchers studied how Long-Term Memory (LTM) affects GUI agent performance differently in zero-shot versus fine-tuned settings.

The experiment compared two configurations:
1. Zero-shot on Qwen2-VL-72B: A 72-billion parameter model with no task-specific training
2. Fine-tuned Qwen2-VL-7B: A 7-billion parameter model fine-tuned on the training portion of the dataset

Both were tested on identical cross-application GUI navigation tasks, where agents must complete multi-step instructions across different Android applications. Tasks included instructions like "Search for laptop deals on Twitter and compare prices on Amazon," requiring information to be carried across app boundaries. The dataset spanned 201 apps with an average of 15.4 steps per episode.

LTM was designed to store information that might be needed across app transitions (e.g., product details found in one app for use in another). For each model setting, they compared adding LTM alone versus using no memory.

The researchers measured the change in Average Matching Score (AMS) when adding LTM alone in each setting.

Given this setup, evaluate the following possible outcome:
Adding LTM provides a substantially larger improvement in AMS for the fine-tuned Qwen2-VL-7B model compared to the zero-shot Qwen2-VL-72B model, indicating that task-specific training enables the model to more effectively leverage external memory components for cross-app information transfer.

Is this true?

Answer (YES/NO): YES